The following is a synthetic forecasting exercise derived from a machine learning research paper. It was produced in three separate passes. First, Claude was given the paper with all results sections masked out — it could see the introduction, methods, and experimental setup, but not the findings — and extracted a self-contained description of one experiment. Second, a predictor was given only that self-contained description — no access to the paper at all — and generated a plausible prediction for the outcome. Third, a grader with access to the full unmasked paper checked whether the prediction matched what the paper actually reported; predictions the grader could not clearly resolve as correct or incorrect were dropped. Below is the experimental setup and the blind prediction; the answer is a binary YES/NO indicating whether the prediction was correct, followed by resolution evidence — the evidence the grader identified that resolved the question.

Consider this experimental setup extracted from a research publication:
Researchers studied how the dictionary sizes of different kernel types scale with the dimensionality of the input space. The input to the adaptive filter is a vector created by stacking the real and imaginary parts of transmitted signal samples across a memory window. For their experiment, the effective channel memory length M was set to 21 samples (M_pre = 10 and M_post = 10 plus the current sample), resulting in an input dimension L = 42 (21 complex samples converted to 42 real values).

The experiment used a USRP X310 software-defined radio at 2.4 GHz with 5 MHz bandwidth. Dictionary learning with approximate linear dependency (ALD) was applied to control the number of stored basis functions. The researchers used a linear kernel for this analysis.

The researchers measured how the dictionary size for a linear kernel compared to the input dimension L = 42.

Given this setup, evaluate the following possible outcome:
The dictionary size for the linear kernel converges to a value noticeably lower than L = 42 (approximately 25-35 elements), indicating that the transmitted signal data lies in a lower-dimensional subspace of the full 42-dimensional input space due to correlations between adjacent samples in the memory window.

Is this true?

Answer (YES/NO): NO